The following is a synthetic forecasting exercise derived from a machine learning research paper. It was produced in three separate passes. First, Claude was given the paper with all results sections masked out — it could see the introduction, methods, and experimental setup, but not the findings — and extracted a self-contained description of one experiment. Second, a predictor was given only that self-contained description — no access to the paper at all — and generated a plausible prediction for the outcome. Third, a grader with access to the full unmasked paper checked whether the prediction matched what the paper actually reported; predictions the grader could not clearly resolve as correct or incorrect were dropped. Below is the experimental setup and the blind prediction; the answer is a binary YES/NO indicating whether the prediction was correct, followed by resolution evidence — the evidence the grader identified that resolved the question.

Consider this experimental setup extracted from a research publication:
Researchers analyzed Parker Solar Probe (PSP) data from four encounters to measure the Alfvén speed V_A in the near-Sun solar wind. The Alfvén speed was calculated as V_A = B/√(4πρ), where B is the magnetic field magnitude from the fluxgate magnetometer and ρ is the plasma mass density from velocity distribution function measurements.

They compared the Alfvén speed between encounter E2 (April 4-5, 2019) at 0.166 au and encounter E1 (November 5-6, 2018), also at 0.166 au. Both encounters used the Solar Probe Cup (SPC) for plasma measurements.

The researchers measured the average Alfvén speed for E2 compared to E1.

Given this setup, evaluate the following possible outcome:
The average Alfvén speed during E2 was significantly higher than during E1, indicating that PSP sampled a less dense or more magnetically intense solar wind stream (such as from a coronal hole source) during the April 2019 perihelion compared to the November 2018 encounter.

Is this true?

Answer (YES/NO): YES